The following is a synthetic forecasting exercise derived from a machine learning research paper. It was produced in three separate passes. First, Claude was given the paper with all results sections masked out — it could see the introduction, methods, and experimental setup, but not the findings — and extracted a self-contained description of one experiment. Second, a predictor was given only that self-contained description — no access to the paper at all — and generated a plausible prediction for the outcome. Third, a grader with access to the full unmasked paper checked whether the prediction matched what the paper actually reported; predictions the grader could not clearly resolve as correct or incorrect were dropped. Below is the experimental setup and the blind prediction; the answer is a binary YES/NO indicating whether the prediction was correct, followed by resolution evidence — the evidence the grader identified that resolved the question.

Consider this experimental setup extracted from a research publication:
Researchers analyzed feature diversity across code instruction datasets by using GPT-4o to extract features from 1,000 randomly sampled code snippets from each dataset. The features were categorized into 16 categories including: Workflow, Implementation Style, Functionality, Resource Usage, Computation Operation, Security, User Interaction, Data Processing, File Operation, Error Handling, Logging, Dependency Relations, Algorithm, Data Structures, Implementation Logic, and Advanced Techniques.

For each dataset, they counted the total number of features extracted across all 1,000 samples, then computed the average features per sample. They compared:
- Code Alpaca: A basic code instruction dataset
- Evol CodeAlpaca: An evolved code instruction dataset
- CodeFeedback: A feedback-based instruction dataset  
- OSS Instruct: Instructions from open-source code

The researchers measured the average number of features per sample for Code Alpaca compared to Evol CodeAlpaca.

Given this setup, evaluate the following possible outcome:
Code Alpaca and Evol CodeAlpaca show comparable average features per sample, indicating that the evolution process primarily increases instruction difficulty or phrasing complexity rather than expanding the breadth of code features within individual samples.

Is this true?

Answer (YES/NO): NO